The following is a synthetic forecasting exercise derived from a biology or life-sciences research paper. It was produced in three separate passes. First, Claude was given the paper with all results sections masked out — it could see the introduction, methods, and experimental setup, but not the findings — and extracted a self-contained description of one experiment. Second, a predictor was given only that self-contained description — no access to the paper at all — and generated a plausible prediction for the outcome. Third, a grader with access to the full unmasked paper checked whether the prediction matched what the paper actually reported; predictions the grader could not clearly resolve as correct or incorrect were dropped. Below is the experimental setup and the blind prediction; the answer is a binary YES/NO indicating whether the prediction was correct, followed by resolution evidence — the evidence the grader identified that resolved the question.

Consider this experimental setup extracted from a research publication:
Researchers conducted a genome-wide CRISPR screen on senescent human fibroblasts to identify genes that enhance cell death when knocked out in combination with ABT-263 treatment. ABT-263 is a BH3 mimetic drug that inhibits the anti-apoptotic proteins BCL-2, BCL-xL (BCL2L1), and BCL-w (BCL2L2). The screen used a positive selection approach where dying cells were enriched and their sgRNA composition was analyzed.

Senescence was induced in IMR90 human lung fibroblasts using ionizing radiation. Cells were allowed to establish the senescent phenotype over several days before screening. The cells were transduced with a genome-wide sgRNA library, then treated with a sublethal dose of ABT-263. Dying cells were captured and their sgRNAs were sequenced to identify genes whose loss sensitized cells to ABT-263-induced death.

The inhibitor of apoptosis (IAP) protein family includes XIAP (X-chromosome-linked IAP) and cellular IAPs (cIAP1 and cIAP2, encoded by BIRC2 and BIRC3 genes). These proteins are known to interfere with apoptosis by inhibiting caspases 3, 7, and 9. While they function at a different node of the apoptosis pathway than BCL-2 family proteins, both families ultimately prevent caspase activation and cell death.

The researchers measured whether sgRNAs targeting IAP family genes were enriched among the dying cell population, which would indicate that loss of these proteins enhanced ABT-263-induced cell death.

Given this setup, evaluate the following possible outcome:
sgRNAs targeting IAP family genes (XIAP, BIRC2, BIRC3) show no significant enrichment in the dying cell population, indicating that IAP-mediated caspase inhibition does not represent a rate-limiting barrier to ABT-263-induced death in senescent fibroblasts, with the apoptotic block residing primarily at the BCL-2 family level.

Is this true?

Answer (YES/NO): NO